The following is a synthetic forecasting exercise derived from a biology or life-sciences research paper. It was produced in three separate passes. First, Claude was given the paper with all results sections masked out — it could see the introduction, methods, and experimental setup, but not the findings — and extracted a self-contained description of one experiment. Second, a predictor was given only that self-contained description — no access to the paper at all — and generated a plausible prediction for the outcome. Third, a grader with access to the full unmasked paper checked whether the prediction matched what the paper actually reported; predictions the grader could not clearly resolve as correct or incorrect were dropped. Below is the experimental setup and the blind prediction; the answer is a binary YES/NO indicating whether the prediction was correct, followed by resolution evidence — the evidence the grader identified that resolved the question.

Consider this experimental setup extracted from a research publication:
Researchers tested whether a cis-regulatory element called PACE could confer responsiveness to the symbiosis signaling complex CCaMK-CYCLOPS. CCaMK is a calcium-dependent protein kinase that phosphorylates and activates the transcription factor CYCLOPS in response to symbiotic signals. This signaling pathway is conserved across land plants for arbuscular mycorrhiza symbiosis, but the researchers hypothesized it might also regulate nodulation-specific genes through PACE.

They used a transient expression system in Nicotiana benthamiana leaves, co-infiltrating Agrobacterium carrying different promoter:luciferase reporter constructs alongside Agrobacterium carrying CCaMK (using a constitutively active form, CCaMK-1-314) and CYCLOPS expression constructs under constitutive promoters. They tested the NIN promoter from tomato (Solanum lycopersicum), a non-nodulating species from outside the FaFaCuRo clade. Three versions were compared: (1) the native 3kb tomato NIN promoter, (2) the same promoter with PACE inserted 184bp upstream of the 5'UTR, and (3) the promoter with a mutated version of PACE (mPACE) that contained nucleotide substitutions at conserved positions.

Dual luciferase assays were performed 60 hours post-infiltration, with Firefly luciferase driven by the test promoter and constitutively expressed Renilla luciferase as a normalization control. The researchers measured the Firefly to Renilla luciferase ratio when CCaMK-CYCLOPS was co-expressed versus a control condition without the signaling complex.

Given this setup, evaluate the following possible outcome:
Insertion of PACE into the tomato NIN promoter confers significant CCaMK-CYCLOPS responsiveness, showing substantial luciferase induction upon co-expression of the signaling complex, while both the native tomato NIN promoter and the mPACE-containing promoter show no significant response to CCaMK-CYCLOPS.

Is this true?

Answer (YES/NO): YES